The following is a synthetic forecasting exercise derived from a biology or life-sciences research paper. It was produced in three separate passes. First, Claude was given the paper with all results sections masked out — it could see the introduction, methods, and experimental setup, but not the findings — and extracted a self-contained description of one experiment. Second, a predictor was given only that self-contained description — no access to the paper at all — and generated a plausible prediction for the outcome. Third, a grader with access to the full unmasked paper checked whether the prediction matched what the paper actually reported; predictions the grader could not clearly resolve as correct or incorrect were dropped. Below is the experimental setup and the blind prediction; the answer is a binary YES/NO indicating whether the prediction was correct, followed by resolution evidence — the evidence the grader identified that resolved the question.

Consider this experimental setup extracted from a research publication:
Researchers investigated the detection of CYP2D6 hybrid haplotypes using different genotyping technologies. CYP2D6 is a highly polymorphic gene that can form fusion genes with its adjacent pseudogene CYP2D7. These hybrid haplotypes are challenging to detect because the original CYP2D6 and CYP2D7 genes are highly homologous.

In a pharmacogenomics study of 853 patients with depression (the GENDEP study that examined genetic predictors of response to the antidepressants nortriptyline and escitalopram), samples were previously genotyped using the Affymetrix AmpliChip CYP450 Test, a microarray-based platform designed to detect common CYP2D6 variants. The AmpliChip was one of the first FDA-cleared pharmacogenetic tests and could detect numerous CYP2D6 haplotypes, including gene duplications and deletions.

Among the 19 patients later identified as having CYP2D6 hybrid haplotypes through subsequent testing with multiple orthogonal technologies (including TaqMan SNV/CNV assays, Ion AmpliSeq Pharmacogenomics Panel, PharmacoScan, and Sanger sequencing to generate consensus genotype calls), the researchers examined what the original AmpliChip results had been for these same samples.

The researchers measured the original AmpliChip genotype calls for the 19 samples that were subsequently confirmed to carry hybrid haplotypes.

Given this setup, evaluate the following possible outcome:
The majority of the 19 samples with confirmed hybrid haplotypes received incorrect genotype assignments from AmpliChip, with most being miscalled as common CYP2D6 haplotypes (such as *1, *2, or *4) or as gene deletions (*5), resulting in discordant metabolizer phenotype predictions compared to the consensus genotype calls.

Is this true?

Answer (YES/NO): NO